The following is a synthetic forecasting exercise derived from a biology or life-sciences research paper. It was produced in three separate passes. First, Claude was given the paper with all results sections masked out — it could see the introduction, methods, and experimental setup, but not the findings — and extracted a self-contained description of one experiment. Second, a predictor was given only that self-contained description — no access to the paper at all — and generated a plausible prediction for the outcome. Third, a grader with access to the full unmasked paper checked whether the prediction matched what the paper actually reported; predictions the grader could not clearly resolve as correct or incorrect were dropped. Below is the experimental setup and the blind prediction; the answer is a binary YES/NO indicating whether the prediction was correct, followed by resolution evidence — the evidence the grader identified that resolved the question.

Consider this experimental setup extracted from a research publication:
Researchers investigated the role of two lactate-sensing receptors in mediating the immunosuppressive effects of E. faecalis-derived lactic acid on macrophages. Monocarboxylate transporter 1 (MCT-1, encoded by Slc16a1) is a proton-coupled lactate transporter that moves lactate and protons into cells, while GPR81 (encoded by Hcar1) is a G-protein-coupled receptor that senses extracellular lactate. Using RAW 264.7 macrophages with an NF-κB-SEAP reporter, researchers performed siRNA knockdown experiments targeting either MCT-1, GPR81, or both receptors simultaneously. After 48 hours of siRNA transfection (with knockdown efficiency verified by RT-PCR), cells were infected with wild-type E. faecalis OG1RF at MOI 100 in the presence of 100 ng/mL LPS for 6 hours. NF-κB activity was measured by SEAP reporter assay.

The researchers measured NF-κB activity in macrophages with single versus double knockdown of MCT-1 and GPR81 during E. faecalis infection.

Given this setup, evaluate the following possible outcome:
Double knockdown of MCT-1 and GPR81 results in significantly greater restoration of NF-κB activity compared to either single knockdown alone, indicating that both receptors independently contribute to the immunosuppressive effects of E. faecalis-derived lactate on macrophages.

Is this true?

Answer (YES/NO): YES